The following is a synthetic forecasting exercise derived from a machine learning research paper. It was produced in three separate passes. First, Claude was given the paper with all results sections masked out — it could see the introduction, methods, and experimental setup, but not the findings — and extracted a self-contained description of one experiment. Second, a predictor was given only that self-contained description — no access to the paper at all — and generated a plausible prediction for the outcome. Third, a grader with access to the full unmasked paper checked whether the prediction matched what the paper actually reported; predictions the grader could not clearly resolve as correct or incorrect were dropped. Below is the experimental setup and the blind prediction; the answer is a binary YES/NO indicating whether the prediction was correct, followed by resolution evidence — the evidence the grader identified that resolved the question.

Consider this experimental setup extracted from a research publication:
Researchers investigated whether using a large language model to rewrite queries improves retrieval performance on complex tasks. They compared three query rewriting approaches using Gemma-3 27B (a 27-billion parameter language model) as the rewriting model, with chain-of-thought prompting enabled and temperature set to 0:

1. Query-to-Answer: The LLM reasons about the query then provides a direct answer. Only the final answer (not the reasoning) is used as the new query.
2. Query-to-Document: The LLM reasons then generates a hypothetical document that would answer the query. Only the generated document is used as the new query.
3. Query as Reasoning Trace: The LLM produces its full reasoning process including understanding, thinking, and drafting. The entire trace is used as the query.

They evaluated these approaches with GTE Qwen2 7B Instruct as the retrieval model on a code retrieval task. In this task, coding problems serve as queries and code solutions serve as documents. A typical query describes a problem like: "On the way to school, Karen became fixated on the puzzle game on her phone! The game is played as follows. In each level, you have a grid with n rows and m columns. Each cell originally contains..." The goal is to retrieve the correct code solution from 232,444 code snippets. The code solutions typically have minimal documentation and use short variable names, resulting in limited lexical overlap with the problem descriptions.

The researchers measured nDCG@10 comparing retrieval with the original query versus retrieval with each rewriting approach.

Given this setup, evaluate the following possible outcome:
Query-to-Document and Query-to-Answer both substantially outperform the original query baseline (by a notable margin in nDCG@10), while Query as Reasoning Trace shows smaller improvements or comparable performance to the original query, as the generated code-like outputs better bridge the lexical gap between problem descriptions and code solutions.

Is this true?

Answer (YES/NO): NO